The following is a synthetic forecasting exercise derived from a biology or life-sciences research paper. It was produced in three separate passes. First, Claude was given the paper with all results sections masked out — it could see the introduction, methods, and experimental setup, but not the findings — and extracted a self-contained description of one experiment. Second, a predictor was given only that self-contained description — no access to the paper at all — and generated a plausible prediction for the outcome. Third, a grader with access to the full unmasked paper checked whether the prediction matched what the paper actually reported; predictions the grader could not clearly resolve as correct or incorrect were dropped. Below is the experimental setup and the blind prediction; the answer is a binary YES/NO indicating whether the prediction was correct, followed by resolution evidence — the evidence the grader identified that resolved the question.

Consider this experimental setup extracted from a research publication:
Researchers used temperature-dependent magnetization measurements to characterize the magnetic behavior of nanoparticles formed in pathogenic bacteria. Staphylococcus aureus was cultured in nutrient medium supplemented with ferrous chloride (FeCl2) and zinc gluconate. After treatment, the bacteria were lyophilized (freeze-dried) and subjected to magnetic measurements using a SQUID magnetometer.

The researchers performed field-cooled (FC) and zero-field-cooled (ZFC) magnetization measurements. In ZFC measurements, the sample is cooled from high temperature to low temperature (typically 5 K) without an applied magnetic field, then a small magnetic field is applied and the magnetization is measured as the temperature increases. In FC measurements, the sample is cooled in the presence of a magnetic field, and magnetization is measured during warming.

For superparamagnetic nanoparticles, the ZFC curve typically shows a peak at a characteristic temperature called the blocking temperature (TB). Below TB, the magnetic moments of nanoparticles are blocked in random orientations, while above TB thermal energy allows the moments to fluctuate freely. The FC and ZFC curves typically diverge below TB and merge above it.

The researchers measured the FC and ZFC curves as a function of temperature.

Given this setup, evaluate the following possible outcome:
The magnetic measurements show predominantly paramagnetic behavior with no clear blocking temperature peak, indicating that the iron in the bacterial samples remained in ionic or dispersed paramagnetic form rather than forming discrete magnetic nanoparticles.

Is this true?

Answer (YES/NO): NO